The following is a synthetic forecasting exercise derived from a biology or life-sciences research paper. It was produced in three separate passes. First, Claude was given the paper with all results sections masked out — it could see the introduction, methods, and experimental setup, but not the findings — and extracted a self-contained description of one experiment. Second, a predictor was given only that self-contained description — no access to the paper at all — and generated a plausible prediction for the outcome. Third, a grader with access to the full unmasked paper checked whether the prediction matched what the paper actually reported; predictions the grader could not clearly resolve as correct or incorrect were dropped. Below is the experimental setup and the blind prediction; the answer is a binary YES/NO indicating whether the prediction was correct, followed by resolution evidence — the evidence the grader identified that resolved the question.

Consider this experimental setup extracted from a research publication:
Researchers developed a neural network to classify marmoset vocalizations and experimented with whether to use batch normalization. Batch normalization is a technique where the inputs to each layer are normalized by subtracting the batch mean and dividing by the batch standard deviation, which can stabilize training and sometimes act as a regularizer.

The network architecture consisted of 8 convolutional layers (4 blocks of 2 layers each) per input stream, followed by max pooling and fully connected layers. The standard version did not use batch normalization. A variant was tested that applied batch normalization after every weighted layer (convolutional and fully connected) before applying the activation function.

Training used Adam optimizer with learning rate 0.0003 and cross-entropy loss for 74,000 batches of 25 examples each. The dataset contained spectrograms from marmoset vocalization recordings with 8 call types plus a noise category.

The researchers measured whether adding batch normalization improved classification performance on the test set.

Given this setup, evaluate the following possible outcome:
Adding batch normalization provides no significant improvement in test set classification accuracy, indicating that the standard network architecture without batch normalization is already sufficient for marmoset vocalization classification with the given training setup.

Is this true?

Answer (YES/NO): YES